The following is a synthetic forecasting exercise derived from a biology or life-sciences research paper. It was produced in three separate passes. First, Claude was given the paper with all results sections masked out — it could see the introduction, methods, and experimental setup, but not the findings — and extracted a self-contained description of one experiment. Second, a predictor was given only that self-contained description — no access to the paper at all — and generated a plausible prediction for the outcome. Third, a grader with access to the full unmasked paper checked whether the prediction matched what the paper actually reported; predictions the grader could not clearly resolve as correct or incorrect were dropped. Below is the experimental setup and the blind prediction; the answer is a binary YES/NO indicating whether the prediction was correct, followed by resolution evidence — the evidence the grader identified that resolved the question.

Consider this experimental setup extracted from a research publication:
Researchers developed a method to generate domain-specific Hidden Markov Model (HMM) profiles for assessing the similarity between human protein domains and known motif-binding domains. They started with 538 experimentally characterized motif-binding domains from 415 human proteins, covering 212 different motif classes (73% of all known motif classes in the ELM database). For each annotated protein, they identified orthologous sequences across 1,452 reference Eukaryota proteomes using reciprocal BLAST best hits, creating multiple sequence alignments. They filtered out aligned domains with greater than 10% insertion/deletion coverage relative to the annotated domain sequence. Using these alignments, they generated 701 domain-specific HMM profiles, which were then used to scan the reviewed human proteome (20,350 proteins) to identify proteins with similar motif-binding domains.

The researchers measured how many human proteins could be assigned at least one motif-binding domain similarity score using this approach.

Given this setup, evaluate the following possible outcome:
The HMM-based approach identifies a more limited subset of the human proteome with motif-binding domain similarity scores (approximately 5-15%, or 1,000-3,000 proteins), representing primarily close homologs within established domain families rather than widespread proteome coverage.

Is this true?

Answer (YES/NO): YES